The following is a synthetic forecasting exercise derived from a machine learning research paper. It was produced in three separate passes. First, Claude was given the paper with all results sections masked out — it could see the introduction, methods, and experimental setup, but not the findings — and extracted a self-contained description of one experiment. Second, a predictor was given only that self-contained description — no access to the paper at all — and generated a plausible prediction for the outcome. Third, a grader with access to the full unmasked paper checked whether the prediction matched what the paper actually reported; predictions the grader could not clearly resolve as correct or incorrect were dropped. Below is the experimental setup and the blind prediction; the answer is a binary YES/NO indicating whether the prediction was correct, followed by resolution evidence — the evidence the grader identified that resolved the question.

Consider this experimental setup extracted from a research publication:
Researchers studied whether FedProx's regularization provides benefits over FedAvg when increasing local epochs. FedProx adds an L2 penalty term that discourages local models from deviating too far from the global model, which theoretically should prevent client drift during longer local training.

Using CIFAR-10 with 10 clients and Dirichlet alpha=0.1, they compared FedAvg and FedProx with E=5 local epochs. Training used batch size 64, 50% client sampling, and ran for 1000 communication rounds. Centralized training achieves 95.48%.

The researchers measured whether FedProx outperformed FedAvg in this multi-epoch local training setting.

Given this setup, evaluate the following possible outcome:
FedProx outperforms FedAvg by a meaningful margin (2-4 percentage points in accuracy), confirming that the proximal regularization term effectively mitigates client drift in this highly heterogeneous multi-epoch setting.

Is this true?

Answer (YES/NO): NO